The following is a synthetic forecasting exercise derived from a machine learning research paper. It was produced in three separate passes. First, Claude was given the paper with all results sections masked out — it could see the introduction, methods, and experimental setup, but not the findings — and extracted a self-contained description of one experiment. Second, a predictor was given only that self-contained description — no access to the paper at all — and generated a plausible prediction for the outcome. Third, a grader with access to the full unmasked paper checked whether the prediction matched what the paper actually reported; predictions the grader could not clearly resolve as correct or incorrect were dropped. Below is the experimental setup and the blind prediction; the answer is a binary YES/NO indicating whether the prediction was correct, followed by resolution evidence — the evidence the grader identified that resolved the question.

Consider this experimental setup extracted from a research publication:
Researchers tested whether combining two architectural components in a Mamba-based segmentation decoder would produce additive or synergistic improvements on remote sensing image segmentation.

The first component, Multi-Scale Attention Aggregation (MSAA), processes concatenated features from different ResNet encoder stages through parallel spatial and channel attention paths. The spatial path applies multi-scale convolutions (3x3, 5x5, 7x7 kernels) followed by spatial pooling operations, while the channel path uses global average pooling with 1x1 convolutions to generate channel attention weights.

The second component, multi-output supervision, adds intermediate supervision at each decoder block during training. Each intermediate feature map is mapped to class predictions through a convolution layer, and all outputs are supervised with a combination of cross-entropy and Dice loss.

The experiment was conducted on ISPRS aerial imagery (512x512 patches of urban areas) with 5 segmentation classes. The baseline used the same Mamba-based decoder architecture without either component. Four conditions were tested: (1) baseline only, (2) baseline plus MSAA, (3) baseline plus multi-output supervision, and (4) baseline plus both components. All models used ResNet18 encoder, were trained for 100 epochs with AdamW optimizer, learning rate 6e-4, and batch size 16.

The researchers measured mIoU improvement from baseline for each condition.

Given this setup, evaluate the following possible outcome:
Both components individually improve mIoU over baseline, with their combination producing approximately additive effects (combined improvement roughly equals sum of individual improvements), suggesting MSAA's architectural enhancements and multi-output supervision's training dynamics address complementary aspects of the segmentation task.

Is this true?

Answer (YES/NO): NO